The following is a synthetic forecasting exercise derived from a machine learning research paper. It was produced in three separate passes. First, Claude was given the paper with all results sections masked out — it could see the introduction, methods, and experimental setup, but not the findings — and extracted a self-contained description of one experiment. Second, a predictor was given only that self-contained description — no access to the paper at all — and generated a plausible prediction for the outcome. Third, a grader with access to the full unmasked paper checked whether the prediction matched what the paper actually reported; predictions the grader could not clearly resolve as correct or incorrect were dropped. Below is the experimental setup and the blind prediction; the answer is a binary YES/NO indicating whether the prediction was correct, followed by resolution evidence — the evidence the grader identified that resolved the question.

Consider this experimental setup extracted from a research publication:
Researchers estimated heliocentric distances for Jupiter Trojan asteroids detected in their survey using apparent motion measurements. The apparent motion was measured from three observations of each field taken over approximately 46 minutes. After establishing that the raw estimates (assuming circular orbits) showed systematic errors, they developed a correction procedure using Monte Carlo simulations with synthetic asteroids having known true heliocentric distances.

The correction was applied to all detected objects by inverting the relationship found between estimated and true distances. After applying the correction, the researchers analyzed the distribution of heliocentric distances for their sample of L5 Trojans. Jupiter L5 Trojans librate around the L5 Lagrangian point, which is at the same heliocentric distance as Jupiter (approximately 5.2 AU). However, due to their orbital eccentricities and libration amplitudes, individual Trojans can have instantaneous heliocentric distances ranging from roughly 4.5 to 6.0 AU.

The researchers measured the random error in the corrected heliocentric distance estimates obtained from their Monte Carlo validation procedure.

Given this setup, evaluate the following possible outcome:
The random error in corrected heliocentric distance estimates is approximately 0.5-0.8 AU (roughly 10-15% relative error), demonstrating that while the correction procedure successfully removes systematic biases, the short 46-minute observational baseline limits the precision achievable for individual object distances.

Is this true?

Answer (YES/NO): NO